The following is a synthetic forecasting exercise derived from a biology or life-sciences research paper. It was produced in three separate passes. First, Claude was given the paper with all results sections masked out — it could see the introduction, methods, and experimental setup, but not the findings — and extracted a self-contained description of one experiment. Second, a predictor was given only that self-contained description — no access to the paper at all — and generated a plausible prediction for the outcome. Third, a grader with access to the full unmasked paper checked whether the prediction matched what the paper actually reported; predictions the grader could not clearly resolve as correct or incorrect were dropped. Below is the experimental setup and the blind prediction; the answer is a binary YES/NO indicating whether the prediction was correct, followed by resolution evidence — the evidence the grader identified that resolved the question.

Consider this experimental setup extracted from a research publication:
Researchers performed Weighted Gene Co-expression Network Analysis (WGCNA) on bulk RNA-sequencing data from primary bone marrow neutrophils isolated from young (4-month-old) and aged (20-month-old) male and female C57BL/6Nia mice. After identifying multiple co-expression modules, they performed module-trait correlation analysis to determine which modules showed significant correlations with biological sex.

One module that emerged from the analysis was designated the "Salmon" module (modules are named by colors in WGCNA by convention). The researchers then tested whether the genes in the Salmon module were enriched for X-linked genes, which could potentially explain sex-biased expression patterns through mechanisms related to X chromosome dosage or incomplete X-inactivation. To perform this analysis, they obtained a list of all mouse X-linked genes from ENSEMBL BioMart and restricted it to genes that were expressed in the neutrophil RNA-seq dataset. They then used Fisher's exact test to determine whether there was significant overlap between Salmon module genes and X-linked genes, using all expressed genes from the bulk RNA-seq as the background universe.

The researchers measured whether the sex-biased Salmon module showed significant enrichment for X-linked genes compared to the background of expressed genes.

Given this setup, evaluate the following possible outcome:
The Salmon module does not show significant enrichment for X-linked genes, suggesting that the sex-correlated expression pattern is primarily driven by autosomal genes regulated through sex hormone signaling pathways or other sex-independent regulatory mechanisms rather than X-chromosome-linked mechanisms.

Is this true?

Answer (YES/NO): YES